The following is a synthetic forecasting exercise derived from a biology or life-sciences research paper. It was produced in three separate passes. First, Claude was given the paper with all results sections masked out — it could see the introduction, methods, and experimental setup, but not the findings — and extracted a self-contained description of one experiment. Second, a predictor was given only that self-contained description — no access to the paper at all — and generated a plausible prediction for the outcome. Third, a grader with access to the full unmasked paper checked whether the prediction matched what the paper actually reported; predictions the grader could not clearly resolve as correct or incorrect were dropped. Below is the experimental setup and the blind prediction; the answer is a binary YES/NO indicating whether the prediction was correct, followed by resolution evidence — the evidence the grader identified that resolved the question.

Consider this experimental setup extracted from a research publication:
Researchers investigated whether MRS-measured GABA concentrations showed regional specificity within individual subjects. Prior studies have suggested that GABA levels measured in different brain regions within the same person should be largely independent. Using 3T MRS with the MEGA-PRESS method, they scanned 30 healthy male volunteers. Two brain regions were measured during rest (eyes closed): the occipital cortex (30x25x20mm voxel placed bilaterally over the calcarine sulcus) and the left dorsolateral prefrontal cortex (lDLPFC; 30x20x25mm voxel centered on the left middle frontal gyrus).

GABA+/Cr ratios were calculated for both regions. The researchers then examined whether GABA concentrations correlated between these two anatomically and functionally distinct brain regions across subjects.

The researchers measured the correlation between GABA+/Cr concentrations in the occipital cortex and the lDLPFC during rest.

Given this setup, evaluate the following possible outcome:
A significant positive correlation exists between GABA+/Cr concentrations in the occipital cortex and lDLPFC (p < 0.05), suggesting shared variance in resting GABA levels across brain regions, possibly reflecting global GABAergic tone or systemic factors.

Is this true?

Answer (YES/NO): NO